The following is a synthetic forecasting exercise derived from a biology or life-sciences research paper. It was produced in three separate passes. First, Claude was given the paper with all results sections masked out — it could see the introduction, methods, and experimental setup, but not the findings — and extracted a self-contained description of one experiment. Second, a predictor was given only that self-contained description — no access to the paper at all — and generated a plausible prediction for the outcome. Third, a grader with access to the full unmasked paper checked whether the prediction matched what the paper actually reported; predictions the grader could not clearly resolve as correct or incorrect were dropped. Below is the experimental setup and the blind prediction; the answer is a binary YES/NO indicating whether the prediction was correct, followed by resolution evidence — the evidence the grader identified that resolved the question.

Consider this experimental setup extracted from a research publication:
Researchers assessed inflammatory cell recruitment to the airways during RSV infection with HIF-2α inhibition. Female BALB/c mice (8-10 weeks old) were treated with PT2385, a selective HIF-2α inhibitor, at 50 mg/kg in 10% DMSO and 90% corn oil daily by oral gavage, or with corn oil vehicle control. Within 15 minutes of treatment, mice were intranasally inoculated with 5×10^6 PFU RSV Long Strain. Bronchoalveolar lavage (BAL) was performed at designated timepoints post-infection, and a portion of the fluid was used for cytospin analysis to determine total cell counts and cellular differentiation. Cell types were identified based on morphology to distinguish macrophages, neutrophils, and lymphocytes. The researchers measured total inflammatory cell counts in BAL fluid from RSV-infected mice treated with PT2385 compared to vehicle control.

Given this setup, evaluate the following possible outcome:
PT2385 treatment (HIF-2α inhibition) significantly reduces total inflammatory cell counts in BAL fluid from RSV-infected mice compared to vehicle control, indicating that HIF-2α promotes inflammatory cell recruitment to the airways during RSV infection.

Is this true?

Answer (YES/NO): NO